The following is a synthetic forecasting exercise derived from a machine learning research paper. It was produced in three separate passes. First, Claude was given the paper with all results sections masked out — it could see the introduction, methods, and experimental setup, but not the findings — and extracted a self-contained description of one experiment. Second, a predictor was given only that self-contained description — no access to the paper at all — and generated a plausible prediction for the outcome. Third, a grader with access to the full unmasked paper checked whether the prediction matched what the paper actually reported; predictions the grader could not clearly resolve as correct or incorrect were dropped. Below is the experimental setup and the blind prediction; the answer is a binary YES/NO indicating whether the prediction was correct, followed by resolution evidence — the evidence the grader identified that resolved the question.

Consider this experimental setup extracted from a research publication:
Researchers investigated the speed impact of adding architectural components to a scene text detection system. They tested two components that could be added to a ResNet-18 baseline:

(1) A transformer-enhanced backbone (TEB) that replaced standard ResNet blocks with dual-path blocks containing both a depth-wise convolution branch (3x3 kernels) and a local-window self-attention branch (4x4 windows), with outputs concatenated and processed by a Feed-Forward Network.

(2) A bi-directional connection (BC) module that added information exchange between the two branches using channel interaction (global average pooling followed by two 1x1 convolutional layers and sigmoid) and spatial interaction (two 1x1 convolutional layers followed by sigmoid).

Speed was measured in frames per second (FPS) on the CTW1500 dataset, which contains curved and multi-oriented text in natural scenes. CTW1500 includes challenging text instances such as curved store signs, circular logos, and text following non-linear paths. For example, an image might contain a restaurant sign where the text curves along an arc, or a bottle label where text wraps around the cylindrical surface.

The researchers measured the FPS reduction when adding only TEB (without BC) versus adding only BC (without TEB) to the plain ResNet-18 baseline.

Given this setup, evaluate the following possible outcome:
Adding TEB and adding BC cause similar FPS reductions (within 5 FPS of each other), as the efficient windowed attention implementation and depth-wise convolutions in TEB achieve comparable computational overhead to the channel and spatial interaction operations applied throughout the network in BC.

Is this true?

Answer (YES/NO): YES